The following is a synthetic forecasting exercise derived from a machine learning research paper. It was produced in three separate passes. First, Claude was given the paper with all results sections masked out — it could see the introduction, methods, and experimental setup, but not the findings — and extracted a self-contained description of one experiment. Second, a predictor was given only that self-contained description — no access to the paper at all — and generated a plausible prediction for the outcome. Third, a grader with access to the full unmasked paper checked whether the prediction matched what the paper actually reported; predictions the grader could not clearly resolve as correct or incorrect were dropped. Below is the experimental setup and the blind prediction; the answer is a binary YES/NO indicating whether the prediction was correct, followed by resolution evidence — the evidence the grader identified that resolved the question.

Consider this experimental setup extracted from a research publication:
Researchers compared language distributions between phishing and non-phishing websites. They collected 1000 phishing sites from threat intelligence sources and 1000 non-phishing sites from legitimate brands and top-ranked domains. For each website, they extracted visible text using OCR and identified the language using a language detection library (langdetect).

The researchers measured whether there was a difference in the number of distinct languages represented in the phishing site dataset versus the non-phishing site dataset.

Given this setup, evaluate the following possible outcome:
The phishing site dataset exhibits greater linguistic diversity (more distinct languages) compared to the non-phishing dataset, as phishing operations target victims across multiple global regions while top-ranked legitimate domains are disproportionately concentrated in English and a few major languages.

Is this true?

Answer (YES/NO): NO